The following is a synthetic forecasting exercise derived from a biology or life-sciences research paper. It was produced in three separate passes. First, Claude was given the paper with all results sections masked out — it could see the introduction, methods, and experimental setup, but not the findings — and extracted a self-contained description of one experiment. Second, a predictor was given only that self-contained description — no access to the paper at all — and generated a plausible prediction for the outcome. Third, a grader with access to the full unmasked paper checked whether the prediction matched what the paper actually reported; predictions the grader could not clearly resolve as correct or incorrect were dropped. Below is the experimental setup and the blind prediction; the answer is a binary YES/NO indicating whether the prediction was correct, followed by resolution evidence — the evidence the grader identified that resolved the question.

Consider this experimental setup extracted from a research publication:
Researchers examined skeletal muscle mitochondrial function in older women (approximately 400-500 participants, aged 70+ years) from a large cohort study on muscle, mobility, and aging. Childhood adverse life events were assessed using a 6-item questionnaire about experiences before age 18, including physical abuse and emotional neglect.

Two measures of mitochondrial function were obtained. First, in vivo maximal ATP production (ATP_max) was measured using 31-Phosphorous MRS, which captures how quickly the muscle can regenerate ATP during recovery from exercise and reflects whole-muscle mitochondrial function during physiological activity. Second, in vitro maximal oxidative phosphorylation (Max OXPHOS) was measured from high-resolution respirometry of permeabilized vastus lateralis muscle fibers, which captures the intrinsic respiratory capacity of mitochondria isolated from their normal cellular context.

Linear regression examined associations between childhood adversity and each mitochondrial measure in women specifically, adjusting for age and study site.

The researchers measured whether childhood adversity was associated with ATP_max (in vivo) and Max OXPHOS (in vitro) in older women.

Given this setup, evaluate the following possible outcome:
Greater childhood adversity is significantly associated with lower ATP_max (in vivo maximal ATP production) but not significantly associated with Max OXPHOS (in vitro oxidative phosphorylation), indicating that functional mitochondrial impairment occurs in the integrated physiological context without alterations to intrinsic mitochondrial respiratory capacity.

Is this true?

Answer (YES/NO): NO